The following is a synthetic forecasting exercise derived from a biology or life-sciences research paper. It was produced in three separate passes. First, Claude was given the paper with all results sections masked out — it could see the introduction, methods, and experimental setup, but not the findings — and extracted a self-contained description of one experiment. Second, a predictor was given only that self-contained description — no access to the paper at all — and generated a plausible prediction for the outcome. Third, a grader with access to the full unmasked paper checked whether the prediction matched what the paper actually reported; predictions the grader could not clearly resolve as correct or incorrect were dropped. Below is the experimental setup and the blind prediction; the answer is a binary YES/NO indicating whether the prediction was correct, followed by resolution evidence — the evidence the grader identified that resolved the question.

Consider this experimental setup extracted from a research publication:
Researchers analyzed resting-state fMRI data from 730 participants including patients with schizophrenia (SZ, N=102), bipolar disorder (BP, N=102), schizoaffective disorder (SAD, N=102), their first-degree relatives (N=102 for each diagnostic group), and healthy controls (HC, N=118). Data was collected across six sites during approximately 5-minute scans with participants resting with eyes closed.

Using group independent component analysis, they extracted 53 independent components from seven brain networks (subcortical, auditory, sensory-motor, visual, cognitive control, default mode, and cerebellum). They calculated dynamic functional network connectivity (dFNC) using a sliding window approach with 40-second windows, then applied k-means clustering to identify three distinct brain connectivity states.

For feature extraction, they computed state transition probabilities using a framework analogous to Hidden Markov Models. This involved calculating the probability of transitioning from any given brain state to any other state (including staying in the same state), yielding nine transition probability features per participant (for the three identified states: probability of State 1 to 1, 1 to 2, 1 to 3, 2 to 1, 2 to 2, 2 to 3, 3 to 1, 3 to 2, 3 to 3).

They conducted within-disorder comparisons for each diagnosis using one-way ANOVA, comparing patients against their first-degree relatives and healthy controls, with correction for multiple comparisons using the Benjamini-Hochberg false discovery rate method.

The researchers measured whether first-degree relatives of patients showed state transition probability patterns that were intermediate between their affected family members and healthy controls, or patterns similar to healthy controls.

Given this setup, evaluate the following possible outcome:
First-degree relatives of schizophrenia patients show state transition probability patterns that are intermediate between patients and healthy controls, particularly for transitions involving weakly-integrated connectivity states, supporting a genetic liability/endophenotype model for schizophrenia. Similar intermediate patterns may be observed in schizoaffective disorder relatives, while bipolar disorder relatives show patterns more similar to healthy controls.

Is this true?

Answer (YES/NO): NO